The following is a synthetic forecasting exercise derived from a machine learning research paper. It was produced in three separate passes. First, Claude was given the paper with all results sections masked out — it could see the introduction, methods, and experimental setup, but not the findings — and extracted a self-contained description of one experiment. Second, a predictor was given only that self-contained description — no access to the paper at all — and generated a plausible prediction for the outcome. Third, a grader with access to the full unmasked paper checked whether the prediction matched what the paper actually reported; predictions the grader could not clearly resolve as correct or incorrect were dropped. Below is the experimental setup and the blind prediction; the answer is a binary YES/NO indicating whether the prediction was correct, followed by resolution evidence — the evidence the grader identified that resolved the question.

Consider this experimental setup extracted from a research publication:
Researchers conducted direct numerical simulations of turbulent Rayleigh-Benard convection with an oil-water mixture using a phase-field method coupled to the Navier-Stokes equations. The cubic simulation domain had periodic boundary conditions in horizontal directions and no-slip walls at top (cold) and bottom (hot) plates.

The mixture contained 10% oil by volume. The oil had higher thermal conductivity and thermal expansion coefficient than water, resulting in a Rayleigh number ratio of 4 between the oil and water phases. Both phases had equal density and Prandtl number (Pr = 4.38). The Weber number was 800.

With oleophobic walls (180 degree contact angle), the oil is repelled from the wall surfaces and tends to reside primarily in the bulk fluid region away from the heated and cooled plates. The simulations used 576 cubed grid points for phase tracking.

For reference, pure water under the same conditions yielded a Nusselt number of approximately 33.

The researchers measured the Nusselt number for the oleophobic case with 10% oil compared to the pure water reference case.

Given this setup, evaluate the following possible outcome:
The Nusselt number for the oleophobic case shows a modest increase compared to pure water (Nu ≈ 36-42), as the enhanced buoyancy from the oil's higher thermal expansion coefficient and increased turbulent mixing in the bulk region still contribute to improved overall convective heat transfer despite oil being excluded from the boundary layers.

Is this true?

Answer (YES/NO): NO